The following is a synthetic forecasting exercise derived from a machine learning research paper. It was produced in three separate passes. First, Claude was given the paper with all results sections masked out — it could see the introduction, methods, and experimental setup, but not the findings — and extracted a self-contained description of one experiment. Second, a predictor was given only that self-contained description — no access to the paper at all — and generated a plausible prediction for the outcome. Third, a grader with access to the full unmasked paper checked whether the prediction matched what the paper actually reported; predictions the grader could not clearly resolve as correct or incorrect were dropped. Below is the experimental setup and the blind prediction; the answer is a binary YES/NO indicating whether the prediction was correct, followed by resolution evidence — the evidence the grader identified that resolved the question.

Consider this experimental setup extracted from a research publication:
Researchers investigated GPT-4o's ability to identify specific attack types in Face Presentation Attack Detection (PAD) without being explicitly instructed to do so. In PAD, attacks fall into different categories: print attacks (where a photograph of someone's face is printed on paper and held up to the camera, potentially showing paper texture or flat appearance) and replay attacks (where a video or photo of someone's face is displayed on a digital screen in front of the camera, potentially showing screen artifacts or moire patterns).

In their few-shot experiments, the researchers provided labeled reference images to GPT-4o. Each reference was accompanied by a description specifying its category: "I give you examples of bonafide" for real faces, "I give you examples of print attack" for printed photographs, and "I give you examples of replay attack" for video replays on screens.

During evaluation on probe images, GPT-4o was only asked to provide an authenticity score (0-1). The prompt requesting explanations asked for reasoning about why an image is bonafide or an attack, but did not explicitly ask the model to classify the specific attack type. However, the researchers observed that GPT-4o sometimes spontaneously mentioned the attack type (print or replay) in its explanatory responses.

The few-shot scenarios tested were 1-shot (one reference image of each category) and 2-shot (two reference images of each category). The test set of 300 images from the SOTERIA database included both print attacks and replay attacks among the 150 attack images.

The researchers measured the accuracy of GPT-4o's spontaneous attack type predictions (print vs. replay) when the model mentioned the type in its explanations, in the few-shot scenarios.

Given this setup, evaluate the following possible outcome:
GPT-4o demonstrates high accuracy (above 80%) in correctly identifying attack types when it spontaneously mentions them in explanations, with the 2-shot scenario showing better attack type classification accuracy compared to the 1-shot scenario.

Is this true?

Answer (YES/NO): YES